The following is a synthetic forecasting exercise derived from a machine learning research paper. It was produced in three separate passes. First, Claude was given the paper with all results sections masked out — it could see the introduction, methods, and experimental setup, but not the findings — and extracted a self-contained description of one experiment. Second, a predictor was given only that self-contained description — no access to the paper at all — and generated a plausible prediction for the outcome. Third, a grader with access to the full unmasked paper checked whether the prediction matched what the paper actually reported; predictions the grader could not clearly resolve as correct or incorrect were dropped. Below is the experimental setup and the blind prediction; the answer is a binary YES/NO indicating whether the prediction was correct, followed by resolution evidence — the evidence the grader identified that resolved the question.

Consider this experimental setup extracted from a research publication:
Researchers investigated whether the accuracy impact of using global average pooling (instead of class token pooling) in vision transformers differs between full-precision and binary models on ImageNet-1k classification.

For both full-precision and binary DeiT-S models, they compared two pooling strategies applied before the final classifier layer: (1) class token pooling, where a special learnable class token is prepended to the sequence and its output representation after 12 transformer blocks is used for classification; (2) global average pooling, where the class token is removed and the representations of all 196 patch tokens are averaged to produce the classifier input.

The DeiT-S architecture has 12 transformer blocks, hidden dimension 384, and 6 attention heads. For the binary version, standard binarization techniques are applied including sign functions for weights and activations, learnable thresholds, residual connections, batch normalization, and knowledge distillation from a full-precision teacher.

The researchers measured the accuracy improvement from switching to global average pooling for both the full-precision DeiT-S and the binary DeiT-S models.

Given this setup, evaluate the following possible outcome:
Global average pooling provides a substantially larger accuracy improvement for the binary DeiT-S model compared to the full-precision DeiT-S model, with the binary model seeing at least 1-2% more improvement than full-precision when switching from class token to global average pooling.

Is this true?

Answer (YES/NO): YES